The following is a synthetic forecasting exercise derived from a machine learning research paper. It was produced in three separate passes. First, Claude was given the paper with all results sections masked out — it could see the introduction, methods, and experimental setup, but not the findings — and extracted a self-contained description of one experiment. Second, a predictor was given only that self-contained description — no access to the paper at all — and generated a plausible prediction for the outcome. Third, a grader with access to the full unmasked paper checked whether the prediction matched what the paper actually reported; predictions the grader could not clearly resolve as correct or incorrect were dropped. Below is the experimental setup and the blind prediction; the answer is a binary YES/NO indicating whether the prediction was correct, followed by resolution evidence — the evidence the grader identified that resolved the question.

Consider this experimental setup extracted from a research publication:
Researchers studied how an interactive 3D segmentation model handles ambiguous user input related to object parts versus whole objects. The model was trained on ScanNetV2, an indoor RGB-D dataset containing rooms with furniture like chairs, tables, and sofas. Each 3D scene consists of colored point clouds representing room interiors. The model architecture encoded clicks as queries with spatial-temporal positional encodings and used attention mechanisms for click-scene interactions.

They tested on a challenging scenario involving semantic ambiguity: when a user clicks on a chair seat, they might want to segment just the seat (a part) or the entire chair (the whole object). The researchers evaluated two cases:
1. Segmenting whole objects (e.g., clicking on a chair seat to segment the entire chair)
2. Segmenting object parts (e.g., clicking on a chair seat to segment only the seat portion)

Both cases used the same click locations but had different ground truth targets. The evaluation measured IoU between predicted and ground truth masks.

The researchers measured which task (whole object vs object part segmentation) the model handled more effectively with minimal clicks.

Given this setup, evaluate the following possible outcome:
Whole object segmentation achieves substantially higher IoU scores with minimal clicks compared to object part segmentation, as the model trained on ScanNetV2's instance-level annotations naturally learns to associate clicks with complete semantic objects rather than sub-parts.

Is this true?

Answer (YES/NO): YES